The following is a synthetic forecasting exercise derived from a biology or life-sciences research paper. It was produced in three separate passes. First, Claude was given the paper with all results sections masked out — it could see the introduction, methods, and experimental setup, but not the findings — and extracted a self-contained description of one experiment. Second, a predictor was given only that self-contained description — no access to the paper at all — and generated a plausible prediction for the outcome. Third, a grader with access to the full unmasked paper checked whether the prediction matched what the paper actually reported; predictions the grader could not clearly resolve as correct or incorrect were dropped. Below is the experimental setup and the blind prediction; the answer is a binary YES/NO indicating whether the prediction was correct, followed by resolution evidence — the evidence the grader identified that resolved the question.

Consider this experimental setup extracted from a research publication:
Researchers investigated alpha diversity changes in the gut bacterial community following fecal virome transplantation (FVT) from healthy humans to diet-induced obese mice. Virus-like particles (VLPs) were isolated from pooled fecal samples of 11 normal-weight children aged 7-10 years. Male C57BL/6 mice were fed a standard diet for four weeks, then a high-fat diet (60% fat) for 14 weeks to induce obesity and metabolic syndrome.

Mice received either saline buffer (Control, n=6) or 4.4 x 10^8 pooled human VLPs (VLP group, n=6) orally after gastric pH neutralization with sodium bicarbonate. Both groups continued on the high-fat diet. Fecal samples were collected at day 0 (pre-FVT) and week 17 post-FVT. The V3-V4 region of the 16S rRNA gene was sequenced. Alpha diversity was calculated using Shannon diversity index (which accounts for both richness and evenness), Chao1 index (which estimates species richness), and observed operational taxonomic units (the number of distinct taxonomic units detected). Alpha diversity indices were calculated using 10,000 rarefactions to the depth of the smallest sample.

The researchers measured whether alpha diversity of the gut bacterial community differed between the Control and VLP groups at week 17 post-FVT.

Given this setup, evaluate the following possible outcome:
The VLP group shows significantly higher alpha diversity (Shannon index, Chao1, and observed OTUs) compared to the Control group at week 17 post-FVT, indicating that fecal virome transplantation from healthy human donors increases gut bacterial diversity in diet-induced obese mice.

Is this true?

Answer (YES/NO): NO